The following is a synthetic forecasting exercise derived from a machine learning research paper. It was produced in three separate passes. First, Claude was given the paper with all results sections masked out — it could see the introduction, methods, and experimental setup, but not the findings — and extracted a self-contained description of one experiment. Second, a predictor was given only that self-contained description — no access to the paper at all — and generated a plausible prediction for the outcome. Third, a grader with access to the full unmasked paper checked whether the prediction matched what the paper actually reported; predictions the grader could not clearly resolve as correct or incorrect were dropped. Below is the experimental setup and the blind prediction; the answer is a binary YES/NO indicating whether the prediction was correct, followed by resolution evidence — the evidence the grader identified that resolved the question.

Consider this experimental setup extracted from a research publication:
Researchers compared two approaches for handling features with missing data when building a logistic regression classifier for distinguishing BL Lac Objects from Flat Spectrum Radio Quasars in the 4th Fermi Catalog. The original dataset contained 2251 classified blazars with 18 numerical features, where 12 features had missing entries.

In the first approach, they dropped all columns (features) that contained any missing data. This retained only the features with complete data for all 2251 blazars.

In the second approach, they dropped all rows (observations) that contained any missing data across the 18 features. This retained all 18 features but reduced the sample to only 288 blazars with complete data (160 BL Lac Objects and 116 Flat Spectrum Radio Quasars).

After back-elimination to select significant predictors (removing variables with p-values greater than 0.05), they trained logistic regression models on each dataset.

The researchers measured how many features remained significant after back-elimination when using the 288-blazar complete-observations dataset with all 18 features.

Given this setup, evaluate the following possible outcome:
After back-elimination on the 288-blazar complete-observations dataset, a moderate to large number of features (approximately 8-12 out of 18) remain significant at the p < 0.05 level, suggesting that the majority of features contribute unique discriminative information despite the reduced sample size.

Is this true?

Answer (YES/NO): NO